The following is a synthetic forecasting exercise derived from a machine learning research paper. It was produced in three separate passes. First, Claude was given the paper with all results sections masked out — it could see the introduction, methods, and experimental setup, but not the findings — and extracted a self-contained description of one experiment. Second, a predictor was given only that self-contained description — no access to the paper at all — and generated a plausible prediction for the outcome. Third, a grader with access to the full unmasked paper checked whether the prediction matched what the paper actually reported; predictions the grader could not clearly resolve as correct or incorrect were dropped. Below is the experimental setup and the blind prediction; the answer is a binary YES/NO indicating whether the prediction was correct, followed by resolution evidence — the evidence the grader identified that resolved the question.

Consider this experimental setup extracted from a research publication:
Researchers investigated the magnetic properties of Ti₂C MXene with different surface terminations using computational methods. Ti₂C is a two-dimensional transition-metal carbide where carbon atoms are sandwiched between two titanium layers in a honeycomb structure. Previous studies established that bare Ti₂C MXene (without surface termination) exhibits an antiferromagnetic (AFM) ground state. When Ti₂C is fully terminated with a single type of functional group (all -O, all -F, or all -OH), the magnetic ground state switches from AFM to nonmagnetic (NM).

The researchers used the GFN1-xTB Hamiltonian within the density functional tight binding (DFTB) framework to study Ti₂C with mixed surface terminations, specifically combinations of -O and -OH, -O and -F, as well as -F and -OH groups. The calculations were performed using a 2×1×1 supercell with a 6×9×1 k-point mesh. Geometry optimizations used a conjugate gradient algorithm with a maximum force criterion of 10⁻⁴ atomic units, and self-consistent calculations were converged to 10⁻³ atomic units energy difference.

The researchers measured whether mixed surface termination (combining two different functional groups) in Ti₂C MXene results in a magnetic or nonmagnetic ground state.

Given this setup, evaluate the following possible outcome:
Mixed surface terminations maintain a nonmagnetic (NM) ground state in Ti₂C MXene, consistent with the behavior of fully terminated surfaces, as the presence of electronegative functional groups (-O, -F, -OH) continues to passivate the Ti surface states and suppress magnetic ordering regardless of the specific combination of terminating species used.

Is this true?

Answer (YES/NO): NO